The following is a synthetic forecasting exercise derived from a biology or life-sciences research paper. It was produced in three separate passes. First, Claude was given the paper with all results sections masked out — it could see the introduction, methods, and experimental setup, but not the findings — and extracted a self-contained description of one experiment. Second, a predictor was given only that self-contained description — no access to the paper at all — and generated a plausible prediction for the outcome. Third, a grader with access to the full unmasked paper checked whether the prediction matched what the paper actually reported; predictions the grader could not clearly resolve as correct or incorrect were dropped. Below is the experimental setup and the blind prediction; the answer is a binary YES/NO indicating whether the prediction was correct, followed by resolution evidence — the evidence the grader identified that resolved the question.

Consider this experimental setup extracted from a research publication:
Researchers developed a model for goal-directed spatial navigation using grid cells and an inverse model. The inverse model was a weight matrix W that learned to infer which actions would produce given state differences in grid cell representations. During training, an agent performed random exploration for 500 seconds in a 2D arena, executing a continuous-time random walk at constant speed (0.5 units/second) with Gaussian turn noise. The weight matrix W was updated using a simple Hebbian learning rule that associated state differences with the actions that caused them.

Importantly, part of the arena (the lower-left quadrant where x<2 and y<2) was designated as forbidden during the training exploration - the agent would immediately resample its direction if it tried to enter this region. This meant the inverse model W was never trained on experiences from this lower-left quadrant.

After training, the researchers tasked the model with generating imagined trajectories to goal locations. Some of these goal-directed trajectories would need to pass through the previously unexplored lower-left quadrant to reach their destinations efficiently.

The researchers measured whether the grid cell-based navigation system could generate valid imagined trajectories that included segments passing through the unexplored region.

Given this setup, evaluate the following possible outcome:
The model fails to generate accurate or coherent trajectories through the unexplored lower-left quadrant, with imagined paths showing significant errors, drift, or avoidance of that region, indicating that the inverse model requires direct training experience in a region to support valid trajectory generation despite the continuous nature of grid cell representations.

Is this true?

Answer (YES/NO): NO